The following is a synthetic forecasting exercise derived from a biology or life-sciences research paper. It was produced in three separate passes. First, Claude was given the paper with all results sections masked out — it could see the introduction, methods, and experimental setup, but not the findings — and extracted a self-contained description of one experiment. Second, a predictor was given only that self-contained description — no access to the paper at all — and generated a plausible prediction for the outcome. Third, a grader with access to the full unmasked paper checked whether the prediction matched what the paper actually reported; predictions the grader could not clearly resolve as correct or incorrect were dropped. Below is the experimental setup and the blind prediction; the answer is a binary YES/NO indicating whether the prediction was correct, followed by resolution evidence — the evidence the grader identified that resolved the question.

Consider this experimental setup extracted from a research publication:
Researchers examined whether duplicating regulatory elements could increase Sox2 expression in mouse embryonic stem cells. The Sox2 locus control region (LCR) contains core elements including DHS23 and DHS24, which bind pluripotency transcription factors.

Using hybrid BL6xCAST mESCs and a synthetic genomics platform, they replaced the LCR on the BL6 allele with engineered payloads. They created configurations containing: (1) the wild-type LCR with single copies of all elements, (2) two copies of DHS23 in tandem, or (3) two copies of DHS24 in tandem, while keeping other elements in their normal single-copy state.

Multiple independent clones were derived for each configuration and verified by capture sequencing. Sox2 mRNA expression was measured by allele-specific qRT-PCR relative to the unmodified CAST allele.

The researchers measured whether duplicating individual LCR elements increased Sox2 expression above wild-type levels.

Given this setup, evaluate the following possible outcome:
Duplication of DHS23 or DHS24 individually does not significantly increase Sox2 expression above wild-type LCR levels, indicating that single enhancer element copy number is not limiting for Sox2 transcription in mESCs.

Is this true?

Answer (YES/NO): YES